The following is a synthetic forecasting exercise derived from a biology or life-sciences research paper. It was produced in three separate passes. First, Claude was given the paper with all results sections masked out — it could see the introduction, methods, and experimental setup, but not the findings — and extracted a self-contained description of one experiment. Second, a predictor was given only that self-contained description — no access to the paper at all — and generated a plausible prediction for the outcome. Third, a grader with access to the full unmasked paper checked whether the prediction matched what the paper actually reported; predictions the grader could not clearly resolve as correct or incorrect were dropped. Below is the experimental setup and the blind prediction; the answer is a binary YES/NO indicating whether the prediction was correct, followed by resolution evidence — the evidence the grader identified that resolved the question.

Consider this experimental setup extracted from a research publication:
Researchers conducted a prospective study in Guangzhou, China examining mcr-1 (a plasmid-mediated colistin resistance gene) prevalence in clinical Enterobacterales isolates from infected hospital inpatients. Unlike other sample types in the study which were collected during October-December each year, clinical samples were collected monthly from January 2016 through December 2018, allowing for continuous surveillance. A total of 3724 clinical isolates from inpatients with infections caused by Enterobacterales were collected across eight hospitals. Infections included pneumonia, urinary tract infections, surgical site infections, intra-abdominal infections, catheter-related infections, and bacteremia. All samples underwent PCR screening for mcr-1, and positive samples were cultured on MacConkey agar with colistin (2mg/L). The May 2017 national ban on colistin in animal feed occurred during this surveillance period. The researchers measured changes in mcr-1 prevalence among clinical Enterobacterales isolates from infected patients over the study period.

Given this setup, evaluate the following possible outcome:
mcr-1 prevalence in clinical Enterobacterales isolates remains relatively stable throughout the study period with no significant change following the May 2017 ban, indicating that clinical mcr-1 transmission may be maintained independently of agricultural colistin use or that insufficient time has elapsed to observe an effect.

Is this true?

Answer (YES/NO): YES